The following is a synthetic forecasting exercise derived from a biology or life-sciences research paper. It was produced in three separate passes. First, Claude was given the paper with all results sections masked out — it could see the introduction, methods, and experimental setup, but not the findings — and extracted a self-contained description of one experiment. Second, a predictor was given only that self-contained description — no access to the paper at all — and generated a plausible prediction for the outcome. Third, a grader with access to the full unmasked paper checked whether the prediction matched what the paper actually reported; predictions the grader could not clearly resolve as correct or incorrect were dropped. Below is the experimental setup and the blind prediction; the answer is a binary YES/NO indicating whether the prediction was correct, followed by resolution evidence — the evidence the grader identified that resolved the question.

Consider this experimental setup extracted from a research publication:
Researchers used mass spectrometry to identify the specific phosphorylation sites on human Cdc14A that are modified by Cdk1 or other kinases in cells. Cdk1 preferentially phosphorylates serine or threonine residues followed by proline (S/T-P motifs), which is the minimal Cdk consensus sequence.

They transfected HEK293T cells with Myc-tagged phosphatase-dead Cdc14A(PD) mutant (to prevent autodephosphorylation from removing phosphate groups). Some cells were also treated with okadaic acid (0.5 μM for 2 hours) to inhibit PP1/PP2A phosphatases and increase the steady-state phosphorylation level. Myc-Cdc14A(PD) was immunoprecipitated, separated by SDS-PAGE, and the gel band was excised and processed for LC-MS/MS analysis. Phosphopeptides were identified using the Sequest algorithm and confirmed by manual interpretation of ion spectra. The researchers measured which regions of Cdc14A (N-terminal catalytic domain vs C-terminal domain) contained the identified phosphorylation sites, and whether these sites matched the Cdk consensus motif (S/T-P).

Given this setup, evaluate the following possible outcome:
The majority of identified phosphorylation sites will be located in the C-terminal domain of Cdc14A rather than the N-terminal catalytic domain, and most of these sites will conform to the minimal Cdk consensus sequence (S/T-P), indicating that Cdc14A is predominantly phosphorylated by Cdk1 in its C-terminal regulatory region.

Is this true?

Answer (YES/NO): YES